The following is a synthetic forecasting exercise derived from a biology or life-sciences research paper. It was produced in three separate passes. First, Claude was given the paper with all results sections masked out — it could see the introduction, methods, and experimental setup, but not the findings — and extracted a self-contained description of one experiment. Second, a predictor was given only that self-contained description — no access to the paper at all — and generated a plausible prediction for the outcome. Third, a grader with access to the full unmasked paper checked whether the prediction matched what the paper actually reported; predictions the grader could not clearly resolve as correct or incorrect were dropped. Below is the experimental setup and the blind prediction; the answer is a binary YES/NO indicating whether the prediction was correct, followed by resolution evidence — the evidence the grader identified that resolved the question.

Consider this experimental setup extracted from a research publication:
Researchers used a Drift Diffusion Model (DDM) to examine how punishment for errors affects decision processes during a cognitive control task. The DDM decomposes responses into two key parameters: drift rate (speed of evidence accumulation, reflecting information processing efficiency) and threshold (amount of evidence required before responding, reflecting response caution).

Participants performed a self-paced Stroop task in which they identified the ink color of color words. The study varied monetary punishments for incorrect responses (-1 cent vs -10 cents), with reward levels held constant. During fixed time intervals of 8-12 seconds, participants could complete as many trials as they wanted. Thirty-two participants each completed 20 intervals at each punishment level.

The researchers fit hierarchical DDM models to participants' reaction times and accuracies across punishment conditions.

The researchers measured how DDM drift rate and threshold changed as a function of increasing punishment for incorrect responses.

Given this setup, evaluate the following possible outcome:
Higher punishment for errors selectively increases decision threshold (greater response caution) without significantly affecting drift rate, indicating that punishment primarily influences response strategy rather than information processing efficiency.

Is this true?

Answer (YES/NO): YES